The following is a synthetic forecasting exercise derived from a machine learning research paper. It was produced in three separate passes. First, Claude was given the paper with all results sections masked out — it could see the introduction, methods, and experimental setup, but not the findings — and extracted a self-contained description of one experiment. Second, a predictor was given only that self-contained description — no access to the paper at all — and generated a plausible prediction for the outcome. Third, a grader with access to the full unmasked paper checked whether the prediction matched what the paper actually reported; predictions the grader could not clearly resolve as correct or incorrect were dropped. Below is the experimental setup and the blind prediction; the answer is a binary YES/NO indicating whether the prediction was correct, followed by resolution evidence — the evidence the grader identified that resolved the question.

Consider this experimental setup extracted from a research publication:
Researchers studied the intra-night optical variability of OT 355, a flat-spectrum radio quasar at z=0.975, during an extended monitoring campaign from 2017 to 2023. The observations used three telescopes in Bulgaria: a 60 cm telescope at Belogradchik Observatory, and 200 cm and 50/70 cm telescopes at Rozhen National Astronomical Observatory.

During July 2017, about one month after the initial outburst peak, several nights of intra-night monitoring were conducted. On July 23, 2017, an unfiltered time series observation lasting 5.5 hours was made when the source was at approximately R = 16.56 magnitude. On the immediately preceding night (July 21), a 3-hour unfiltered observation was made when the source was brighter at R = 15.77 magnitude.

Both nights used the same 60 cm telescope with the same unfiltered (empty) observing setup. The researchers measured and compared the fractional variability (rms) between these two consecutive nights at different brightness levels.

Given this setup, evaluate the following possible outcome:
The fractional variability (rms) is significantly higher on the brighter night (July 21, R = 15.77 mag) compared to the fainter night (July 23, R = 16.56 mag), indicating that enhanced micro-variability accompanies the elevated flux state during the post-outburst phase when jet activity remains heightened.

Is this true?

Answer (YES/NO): NO